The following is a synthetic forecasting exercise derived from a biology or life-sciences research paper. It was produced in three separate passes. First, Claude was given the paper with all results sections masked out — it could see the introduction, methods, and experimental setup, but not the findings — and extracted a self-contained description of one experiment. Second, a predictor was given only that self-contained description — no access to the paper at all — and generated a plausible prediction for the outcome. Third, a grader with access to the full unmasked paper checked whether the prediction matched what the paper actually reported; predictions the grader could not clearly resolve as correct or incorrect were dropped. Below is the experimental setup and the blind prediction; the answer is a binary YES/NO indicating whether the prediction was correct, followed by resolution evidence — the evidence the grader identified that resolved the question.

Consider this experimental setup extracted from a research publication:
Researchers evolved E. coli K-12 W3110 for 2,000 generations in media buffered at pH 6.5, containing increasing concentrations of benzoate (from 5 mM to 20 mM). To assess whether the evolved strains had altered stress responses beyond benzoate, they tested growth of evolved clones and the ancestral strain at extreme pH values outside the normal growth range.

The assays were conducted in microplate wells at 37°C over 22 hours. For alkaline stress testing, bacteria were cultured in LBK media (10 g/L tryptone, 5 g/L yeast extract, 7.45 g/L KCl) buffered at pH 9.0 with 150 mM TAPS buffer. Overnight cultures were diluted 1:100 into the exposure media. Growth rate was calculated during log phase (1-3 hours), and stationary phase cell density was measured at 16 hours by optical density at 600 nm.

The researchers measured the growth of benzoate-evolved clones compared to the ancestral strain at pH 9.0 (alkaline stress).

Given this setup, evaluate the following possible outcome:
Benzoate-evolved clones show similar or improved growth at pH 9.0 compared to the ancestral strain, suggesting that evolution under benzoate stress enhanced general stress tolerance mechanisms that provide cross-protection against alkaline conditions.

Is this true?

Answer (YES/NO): NO